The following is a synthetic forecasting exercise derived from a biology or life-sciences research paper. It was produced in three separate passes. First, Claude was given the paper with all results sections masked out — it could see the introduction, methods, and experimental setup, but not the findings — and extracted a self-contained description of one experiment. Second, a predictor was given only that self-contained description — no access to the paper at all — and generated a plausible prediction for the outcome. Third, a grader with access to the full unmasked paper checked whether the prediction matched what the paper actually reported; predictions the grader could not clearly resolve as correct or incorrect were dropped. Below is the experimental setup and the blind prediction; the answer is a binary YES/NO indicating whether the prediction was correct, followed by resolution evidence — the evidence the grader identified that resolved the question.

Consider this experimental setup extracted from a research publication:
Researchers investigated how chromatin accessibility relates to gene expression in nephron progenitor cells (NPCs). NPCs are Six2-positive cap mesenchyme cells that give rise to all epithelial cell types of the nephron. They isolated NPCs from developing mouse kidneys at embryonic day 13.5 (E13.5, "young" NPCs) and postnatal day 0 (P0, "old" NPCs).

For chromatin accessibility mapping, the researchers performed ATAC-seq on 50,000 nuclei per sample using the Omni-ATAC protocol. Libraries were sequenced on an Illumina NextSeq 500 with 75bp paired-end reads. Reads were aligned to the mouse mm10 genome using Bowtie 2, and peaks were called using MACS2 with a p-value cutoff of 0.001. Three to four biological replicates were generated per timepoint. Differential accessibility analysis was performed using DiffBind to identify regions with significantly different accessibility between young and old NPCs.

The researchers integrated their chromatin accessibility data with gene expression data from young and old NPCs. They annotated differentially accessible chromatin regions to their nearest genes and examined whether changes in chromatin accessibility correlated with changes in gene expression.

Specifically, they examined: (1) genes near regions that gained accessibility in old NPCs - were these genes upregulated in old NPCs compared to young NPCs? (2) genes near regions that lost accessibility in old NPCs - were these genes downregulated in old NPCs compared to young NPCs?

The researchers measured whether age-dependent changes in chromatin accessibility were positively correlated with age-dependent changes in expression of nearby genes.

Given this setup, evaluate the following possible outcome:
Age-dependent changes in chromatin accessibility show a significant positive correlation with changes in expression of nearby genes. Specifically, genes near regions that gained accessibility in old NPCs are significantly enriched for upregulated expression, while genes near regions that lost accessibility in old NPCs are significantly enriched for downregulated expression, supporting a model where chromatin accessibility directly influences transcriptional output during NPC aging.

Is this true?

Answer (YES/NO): YES